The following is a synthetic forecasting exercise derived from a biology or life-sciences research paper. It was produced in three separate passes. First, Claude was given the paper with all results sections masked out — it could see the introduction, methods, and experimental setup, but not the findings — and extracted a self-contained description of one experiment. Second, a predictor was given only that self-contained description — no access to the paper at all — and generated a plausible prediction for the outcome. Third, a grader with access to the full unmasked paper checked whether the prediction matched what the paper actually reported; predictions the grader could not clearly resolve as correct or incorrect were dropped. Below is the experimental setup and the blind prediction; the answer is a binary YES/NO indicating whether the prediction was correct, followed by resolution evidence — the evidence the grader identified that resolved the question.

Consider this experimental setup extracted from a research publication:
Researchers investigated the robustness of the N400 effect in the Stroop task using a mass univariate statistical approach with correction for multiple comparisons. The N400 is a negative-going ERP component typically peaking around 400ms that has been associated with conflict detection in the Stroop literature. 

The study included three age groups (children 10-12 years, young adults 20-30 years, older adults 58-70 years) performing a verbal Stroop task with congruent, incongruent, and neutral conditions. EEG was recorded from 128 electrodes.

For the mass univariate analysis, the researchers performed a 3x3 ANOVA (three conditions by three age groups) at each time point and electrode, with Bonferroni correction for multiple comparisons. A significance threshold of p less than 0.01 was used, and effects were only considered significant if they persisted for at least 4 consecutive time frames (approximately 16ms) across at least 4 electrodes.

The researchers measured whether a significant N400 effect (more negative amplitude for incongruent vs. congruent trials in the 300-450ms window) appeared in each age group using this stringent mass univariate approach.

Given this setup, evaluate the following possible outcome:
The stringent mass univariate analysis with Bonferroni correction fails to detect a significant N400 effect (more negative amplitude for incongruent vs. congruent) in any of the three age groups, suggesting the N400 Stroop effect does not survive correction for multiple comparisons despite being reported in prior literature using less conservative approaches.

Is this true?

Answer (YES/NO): NO